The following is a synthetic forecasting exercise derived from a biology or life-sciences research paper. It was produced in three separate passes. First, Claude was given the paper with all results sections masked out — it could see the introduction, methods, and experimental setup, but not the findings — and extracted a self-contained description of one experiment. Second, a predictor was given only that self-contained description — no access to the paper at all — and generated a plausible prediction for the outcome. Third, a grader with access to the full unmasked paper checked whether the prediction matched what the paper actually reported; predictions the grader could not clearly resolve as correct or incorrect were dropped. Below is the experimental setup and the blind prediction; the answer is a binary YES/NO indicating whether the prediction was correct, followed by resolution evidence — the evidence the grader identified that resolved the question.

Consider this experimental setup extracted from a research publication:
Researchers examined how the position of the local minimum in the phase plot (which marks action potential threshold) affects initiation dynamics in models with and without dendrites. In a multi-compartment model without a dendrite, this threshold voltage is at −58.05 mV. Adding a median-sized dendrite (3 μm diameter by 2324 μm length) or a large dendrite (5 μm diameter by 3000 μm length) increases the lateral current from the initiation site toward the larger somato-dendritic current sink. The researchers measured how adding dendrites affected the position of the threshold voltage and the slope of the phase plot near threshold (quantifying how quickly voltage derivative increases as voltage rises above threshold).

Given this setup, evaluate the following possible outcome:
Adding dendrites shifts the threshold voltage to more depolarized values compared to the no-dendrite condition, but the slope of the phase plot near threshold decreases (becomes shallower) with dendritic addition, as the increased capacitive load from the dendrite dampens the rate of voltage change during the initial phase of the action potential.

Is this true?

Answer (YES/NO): YES